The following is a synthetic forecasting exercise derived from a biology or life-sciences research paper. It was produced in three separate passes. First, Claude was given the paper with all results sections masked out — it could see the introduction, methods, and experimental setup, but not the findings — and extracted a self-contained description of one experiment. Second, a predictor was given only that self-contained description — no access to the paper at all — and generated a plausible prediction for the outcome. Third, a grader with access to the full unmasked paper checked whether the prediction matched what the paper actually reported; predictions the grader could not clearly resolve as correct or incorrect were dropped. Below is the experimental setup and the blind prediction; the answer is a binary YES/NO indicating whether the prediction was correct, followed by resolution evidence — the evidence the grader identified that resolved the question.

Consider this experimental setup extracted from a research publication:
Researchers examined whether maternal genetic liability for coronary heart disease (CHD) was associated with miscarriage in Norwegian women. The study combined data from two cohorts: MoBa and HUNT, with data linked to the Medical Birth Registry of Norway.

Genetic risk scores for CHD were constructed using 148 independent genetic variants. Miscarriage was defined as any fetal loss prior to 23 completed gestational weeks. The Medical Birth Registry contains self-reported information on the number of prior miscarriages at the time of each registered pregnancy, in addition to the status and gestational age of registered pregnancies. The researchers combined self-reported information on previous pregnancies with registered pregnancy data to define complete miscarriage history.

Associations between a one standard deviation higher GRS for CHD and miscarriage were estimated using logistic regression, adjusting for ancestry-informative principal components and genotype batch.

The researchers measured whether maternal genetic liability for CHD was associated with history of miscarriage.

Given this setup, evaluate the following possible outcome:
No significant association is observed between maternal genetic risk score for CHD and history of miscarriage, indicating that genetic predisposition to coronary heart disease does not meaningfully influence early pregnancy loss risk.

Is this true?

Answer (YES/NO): YES